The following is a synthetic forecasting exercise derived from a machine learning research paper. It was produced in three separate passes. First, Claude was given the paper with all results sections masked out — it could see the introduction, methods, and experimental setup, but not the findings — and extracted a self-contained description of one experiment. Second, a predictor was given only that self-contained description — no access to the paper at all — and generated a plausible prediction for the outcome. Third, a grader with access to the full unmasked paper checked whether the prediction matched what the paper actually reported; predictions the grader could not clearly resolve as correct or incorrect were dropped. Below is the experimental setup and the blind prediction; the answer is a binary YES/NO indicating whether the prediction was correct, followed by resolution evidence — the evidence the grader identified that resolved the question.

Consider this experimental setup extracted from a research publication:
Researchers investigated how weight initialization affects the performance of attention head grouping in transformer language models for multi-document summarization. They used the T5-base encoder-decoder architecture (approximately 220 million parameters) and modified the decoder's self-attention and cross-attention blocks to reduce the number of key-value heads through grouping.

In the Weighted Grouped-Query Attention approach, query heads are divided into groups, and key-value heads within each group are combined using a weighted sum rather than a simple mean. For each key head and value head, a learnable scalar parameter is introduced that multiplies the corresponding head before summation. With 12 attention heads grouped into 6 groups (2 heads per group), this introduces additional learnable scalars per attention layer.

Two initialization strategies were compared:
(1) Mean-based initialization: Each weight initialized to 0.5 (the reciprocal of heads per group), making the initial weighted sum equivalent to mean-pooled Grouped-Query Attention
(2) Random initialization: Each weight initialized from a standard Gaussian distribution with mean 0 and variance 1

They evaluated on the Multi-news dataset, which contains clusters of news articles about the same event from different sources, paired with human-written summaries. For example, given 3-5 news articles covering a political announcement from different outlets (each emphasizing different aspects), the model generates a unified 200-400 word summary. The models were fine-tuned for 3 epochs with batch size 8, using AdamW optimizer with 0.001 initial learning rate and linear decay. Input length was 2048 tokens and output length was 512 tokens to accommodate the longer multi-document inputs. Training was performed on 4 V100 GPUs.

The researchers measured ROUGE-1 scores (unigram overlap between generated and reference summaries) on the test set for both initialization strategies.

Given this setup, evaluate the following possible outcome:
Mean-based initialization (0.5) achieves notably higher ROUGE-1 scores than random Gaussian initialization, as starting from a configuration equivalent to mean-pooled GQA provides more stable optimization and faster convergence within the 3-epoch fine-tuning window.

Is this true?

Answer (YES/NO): YES